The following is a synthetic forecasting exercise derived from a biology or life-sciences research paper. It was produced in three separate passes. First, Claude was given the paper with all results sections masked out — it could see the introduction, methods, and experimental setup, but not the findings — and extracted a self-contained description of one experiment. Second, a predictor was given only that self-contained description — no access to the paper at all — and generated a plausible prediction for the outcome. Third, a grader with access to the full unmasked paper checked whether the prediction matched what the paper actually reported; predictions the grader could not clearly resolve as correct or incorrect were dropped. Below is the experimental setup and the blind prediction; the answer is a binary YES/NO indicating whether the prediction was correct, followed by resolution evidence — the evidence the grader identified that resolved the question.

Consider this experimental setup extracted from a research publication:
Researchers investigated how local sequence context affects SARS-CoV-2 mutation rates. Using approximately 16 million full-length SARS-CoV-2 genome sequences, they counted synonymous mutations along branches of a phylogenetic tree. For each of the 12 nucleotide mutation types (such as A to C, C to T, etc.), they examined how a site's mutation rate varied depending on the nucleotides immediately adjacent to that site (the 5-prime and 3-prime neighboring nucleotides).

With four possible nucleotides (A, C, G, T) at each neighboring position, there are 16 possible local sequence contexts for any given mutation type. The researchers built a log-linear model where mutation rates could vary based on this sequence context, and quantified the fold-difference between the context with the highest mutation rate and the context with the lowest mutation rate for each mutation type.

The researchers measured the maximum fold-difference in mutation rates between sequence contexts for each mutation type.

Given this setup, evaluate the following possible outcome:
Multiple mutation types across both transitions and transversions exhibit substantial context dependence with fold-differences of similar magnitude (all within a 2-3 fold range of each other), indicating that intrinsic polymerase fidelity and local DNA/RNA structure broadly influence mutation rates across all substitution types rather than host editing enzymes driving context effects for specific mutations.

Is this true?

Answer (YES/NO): NO